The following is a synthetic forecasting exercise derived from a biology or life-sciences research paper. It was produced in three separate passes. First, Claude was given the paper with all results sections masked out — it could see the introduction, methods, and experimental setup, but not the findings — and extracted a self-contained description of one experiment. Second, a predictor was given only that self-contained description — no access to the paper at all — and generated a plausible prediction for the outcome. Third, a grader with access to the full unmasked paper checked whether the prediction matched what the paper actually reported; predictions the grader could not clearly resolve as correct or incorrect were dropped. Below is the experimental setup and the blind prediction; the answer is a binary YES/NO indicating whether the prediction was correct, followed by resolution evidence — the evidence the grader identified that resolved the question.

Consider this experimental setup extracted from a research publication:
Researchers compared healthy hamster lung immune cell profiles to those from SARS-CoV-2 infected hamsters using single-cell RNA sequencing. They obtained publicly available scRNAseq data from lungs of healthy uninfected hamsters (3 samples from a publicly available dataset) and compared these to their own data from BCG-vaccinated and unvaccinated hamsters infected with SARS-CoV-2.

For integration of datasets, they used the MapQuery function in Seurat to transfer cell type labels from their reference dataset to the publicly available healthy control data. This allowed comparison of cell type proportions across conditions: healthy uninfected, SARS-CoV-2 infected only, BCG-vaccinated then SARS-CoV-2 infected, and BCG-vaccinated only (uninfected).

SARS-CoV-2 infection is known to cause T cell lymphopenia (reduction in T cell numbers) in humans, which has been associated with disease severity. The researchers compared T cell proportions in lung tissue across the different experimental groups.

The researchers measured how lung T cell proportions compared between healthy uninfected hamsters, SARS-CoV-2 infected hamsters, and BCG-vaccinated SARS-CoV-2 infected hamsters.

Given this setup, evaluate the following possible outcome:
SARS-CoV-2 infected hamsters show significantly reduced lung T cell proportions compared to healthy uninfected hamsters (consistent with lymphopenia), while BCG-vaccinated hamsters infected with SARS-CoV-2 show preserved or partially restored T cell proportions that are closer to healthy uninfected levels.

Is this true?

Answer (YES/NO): NO